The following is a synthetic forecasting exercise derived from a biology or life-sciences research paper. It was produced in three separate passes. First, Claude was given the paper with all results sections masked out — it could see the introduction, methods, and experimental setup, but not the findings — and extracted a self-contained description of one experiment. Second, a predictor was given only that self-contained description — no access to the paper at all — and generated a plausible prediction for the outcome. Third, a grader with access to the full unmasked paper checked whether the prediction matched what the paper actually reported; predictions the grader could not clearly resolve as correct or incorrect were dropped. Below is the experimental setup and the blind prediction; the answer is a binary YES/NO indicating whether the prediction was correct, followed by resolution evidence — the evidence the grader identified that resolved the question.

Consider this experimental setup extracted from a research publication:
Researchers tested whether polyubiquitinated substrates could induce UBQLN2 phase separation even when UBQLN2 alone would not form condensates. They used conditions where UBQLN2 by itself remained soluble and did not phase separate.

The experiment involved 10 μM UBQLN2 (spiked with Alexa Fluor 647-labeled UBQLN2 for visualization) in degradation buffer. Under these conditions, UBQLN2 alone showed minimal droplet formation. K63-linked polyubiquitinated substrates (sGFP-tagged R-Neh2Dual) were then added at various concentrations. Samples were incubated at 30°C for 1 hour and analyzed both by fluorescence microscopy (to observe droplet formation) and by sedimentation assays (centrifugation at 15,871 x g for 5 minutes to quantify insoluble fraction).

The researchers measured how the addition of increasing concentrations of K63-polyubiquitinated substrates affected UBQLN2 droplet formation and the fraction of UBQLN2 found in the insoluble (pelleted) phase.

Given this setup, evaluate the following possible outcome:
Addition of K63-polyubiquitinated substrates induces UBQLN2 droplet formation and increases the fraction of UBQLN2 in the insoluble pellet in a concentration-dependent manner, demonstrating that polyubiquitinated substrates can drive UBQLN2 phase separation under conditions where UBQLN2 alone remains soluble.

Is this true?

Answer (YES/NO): YES